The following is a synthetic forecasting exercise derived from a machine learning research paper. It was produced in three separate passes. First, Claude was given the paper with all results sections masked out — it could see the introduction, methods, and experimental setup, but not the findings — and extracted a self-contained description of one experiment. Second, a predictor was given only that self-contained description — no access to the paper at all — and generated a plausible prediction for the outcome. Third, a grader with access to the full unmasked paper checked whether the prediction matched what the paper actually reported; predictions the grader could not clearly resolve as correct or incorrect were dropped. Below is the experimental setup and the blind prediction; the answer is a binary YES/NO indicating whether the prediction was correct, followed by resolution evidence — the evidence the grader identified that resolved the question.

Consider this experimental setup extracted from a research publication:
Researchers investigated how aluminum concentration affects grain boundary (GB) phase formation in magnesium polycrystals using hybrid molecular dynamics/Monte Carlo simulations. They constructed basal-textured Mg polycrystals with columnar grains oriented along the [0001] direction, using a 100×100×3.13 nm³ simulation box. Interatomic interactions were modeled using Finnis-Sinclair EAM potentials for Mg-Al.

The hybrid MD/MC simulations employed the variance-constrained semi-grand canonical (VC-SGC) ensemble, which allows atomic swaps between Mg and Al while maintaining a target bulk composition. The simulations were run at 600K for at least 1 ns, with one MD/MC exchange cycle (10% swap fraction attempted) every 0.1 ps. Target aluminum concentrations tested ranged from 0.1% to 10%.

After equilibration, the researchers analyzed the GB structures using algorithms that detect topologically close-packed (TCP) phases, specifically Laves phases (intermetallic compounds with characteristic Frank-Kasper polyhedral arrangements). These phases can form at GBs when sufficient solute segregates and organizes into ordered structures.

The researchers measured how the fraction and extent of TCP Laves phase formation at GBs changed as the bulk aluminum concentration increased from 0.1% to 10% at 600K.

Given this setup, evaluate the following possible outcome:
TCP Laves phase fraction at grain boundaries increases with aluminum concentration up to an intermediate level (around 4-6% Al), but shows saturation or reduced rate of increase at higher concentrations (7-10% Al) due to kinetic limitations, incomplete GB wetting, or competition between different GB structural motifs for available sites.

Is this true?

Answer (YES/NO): NO